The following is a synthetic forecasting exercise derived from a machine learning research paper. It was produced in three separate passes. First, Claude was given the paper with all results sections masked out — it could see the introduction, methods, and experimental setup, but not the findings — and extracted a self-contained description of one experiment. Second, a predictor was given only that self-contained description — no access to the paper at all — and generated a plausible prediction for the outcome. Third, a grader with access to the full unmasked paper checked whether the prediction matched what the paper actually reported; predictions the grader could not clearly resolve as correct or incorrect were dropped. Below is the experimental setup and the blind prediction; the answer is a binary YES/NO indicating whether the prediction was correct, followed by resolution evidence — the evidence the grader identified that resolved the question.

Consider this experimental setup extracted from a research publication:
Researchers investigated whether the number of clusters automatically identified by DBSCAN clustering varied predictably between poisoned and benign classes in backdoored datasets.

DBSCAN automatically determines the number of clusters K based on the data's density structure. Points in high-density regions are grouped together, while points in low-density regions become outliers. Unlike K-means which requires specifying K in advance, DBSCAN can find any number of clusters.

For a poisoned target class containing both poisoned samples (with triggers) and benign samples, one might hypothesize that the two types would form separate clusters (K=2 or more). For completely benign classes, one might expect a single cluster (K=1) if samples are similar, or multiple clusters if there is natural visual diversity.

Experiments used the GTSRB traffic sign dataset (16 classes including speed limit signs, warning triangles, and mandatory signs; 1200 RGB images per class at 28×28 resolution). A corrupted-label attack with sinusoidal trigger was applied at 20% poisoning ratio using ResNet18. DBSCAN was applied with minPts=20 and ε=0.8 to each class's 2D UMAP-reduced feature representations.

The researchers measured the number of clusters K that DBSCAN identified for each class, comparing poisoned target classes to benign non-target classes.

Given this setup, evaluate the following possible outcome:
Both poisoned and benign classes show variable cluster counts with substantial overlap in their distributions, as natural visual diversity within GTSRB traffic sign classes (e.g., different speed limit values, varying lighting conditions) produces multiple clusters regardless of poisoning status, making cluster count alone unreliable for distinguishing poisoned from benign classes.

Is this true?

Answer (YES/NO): YES